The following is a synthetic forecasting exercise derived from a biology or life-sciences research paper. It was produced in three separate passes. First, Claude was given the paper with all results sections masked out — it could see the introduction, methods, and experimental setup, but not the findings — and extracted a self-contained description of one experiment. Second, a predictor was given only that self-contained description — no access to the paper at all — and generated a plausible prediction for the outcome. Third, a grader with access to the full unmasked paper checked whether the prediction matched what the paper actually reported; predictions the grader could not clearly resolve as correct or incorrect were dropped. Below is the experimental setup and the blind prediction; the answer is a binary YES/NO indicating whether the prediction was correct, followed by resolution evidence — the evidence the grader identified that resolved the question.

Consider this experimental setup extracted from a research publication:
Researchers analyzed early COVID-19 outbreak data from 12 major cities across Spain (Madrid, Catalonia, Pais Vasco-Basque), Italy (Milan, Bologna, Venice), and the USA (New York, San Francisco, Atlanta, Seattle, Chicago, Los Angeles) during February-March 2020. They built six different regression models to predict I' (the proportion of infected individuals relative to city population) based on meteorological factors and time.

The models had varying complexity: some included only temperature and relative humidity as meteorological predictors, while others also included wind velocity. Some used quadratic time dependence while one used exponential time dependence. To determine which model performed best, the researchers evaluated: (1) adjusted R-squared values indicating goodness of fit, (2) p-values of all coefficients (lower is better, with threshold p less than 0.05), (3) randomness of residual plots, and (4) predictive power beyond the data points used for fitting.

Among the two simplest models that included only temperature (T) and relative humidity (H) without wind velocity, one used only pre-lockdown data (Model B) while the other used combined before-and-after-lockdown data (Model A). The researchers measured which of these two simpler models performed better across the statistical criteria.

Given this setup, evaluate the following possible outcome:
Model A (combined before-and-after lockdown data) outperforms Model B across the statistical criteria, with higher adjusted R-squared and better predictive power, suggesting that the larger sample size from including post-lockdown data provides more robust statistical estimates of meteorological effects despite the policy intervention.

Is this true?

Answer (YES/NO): NO